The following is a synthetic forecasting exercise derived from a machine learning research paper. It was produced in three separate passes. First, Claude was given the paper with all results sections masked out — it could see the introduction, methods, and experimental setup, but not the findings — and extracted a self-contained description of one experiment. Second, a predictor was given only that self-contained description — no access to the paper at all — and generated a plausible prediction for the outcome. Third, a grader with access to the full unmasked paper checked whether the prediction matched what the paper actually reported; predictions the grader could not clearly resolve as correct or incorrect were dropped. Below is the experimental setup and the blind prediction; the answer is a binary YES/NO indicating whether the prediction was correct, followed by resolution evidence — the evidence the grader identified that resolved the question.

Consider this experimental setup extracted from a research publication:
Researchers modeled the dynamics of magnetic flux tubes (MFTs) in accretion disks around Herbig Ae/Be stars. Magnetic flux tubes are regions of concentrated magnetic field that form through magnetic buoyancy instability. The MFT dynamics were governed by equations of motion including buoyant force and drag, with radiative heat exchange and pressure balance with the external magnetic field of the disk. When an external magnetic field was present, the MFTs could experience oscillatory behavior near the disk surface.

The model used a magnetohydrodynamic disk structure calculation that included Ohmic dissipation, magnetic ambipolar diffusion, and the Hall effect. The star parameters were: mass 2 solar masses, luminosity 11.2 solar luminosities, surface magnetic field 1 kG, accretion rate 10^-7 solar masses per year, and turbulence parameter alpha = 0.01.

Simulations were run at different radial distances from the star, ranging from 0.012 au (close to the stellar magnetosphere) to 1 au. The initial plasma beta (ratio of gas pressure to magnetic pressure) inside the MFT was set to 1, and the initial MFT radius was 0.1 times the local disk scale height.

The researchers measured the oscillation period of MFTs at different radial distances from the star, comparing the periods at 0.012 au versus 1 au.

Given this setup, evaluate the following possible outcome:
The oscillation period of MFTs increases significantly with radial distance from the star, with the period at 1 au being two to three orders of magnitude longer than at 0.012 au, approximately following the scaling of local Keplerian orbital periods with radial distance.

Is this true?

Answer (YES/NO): YES